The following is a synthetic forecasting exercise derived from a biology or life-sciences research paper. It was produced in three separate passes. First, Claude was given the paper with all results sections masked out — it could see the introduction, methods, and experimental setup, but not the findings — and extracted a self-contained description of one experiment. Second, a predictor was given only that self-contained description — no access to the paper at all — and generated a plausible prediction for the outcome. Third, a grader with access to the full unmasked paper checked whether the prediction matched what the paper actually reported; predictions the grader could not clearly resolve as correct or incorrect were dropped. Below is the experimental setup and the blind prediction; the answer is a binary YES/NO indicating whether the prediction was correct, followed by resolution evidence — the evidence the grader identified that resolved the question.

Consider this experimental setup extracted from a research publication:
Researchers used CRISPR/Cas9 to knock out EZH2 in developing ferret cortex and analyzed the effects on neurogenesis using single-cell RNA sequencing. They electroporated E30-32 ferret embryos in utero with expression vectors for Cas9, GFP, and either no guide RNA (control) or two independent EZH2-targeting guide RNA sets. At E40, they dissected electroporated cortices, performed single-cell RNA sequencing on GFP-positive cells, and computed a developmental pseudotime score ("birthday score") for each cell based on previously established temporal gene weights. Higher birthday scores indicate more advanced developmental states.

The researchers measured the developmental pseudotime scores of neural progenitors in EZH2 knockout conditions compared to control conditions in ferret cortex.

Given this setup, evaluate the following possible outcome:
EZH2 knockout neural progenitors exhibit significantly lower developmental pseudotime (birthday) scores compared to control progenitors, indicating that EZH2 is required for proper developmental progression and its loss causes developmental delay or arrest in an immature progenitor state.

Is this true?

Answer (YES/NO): NO